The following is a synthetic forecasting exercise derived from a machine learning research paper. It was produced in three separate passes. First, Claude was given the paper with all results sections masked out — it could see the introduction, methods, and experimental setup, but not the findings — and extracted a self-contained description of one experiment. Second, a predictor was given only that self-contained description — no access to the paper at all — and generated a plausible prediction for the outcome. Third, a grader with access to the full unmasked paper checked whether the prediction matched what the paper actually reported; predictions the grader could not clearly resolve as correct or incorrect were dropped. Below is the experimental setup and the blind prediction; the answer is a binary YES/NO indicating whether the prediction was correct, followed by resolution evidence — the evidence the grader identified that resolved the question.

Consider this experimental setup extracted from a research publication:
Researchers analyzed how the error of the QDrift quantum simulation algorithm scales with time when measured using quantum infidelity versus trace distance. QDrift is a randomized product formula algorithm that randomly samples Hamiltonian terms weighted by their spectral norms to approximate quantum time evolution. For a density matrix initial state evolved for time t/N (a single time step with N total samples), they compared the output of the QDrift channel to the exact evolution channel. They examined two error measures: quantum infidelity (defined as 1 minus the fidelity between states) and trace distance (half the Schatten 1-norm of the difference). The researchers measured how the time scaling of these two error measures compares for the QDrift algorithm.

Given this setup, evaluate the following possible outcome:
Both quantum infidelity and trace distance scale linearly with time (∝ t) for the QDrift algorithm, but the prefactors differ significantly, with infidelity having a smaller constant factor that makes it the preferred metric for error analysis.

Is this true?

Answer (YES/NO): NO